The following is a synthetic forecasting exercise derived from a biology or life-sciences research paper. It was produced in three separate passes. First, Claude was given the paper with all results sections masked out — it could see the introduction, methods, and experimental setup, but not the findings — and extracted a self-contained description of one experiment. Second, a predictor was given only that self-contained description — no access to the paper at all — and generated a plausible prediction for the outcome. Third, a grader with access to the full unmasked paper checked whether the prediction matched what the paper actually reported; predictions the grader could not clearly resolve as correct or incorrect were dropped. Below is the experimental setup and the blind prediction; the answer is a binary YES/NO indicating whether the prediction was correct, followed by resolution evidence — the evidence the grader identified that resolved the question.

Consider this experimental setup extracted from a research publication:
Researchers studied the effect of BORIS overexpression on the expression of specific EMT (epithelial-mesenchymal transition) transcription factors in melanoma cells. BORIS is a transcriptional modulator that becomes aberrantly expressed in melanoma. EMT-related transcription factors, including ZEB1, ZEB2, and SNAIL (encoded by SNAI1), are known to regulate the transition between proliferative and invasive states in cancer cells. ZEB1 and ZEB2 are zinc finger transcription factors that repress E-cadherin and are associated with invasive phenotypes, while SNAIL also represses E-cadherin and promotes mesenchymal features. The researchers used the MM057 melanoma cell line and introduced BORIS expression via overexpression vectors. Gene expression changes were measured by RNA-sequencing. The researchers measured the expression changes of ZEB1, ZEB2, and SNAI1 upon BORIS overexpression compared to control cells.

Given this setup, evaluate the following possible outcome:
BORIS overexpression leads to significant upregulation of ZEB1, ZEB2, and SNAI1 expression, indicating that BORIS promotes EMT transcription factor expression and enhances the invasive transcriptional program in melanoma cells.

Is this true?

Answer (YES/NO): NO